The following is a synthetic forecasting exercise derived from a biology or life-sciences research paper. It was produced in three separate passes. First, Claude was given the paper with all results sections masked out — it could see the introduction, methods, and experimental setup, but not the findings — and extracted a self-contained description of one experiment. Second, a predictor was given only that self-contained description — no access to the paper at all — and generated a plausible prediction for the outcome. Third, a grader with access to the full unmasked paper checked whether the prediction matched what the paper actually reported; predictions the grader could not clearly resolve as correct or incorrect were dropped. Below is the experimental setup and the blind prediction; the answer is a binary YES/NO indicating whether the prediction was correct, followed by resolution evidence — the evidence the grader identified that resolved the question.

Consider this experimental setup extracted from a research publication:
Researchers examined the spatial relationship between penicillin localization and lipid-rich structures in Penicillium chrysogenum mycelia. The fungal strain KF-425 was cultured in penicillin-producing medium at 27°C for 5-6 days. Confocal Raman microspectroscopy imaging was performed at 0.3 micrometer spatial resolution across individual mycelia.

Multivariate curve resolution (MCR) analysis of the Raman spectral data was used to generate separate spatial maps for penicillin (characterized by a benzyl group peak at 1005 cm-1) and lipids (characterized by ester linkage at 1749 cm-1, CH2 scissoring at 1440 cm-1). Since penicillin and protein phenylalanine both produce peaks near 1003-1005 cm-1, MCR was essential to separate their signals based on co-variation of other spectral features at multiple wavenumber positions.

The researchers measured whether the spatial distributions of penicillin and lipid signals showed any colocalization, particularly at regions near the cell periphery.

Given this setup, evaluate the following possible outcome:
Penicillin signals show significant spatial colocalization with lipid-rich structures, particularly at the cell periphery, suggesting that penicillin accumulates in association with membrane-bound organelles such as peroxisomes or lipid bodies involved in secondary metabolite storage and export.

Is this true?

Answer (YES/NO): NO